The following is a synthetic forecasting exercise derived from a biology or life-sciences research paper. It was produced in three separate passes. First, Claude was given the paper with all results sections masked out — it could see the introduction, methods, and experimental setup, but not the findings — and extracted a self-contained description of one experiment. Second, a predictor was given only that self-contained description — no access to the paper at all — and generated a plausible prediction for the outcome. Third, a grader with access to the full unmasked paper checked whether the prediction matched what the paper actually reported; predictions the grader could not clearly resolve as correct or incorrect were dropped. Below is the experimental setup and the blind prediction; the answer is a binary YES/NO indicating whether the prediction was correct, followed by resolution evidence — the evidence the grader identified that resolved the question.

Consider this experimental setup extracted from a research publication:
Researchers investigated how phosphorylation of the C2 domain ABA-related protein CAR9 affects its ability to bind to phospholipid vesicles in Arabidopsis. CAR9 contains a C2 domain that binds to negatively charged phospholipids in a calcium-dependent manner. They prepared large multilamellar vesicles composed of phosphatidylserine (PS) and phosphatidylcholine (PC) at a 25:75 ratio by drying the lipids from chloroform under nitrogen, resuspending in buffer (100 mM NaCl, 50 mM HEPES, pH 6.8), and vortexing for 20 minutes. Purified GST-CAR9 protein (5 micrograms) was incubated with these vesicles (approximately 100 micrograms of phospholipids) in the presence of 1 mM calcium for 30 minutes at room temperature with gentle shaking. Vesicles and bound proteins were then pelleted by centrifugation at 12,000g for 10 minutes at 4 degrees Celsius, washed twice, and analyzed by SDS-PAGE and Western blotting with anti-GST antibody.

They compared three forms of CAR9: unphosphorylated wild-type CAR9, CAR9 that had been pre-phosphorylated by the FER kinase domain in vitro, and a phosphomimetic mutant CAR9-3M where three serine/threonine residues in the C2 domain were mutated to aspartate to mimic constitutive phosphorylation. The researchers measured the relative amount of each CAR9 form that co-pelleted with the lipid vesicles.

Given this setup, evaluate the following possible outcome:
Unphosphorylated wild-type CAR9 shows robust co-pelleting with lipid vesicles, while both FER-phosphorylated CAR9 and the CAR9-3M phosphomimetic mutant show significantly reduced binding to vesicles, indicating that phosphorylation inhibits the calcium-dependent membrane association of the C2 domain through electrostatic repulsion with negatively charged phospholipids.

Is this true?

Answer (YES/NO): YES